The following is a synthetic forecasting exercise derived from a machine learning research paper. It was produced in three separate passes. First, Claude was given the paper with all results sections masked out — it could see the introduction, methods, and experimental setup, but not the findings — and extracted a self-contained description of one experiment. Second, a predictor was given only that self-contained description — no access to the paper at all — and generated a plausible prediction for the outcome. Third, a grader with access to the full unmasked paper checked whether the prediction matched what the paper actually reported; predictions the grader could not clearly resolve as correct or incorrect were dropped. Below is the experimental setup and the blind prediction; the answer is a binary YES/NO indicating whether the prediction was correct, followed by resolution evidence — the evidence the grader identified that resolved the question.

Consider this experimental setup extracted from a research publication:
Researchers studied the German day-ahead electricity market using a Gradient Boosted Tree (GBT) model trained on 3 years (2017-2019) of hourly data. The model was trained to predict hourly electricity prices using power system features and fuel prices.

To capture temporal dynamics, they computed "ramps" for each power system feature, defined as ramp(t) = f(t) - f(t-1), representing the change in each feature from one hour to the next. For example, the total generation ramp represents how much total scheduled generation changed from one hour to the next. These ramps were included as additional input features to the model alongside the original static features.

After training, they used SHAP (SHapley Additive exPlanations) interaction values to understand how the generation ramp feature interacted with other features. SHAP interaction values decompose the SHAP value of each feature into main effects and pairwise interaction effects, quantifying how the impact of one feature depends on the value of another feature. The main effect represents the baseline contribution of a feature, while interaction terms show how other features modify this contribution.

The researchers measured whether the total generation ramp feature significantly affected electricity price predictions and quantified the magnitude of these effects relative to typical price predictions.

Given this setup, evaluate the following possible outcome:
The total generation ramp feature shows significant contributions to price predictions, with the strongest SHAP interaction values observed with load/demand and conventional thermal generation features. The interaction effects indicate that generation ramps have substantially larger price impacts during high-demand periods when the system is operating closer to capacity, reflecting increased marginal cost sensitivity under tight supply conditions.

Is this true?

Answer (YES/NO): NO